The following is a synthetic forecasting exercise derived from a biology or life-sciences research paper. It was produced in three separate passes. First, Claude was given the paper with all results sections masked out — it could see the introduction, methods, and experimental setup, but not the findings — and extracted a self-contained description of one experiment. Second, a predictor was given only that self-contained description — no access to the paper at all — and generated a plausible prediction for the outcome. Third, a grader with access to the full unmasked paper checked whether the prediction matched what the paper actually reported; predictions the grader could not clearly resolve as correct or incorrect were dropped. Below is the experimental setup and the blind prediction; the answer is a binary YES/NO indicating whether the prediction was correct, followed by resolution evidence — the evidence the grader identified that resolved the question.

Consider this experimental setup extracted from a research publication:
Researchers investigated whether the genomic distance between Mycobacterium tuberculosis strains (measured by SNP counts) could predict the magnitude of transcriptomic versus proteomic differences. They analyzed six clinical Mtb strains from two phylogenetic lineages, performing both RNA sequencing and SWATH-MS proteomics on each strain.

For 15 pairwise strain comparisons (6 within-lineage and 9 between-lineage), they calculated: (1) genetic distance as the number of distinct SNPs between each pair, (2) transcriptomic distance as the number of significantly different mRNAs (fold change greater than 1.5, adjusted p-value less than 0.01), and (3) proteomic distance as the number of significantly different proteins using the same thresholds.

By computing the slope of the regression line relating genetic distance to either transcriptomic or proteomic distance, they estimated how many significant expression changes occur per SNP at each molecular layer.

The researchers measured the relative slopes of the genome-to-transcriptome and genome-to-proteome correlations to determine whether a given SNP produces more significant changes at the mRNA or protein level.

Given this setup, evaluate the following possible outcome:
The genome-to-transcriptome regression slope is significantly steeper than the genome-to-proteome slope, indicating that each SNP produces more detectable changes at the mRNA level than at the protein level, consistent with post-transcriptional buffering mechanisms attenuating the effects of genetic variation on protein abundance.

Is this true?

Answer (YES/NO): NO